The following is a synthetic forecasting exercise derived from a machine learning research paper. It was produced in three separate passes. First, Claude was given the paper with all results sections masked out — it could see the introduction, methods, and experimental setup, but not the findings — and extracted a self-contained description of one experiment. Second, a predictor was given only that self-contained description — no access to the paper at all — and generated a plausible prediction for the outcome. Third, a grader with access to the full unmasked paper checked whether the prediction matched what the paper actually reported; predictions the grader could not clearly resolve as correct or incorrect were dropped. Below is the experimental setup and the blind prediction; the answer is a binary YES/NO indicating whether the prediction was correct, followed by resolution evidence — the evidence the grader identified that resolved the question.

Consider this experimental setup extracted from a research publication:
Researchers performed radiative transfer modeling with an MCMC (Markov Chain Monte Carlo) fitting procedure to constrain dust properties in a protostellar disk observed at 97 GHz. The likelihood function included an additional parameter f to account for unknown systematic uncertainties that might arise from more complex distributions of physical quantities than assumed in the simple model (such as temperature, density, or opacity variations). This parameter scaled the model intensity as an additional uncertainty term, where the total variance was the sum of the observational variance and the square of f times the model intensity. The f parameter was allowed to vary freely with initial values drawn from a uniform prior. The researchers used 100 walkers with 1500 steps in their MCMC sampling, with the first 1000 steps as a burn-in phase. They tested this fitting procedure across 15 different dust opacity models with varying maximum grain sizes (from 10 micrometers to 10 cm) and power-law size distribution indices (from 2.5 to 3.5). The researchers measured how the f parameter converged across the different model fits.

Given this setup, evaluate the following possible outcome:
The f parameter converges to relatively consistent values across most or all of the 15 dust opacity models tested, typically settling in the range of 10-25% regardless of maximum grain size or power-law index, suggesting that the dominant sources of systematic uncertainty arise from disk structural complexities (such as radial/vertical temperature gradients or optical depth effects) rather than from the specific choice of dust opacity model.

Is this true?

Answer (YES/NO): YES